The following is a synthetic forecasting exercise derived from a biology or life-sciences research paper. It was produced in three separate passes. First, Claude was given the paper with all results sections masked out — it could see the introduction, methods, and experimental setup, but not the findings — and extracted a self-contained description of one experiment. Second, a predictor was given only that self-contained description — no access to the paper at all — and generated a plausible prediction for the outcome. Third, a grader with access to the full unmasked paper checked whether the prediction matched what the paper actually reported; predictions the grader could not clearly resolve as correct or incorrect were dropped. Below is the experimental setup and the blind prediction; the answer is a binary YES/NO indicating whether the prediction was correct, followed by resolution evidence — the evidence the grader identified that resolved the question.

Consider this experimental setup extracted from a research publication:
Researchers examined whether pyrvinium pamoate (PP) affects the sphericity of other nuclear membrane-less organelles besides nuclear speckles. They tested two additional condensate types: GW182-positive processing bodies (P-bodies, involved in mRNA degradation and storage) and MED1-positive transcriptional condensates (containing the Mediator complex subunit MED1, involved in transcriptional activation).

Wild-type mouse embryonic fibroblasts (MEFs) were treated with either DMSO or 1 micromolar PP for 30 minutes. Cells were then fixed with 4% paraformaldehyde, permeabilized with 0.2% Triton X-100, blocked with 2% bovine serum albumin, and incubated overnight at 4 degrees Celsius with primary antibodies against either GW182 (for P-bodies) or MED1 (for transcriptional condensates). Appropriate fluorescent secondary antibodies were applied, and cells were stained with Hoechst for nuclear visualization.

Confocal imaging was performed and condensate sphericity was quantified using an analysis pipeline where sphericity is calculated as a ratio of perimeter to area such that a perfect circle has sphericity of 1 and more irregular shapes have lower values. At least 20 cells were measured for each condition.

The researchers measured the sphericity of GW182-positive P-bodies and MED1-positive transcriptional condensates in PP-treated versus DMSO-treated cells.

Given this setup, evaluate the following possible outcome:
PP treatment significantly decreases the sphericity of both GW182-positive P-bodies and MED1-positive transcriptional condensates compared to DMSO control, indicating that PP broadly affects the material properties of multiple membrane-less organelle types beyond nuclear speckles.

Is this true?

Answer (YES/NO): NO